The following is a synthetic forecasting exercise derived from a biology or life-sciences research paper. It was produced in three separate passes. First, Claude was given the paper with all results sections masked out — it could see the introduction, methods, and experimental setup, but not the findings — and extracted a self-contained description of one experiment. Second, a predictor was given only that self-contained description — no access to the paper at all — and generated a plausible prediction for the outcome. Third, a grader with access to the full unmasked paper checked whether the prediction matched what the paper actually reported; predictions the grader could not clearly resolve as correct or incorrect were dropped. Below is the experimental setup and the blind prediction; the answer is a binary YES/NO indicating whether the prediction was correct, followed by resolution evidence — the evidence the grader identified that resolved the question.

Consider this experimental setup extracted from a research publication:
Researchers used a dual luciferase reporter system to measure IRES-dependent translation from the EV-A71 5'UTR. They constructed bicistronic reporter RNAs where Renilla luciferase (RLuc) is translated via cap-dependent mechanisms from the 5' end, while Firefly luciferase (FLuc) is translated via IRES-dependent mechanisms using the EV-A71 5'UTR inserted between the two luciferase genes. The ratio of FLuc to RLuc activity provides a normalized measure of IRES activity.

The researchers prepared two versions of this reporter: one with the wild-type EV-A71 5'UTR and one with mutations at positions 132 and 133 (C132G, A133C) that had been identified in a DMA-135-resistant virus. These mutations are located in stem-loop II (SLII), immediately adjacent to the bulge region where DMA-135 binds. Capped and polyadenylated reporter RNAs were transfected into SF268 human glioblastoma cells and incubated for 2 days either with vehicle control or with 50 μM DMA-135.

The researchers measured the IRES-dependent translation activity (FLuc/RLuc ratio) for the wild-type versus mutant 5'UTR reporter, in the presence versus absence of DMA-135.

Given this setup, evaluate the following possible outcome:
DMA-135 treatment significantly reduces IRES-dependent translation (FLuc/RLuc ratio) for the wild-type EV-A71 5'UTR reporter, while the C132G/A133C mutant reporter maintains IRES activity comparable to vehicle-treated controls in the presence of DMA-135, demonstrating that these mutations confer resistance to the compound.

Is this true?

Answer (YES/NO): YES